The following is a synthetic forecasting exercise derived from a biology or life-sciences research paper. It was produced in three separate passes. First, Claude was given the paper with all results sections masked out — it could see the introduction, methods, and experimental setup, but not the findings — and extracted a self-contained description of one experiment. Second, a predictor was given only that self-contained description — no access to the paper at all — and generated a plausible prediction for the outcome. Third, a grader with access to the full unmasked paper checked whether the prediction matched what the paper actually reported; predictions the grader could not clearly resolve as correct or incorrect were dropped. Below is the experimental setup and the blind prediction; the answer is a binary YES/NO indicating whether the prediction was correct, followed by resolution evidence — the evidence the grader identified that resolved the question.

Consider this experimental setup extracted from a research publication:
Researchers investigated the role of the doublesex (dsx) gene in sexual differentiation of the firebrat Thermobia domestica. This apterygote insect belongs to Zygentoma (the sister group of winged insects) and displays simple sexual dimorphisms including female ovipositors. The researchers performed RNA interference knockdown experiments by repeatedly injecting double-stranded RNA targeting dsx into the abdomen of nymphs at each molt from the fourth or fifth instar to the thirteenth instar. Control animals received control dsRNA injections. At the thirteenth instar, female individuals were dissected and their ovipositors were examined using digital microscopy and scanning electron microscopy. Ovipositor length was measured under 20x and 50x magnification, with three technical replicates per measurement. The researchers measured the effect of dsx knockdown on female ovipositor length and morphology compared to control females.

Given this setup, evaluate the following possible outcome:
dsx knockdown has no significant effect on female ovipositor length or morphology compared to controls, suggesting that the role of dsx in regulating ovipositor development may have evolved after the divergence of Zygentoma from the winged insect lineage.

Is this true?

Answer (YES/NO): YES